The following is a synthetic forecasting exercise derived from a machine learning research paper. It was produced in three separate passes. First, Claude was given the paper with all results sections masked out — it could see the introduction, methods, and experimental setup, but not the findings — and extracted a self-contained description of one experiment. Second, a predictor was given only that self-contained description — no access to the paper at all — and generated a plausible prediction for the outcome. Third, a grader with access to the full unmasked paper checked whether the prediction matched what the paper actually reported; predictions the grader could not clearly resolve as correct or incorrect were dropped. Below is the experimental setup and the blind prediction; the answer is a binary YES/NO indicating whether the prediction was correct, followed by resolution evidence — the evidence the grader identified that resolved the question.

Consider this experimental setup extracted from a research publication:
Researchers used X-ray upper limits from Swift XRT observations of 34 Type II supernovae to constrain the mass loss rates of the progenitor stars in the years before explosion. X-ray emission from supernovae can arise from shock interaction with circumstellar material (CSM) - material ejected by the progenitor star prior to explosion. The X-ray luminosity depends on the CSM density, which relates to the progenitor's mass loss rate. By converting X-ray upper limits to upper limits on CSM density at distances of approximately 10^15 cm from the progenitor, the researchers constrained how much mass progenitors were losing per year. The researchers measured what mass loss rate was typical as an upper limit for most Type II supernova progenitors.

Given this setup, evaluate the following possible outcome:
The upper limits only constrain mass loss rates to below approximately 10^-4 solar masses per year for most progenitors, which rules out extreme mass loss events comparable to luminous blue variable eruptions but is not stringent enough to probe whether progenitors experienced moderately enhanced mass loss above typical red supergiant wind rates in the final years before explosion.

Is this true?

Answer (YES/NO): YES